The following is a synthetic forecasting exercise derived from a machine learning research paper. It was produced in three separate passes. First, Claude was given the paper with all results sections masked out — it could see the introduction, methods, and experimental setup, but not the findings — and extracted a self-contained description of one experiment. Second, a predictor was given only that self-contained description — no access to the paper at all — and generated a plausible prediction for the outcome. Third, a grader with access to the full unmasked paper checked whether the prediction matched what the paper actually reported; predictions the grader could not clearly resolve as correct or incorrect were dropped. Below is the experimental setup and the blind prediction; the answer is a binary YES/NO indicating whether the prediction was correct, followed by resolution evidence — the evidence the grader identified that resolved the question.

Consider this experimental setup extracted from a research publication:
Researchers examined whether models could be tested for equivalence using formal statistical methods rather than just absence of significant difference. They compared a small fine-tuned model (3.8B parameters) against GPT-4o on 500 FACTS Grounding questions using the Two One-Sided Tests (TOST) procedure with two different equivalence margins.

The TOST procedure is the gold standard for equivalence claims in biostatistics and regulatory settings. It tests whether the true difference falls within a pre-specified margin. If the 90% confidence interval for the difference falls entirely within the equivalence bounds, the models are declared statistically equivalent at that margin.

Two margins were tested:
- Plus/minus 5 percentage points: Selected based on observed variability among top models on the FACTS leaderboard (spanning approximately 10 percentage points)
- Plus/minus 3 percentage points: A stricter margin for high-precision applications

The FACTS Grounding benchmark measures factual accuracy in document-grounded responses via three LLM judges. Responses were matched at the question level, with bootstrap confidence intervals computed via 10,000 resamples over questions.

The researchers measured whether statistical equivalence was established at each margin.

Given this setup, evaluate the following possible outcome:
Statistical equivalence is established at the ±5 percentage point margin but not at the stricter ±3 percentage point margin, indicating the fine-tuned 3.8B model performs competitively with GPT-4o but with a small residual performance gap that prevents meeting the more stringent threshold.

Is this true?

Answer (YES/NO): YES